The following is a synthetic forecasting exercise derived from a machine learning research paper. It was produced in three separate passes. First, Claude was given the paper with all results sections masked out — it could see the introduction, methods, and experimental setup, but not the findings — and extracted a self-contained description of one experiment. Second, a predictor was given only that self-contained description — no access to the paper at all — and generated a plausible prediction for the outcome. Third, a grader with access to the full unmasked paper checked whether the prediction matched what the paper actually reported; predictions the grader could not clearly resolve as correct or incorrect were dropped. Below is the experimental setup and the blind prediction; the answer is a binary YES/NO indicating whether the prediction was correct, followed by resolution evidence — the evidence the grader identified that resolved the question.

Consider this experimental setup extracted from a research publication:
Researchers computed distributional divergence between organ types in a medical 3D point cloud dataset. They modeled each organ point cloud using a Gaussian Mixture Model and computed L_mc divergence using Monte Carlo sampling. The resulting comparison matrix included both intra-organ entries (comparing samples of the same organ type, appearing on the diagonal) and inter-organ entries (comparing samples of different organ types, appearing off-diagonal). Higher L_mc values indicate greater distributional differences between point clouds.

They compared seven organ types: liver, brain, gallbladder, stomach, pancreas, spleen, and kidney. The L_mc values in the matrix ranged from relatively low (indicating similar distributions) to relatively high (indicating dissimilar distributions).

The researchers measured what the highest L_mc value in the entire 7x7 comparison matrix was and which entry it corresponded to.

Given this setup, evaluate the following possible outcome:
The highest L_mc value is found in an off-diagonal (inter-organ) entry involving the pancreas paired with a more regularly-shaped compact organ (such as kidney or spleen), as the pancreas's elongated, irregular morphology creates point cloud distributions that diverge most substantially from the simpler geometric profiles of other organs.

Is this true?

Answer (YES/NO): YES